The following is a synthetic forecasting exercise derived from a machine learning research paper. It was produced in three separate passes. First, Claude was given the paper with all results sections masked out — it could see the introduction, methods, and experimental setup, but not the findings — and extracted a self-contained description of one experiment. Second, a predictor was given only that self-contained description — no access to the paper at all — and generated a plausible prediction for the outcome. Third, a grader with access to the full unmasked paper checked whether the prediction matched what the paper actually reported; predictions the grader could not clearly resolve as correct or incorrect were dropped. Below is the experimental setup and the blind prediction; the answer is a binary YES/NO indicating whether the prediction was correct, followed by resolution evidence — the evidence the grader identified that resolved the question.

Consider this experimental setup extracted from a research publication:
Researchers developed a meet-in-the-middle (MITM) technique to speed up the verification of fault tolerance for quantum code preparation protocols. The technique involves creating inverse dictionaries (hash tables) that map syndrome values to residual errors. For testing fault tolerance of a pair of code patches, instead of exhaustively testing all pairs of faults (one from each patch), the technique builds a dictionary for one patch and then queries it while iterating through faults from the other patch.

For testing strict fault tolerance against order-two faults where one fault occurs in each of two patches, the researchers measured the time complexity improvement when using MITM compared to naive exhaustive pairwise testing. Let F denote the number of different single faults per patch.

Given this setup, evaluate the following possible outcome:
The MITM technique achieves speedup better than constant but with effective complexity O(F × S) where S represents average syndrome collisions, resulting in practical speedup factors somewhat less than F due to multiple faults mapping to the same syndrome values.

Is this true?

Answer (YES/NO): NO